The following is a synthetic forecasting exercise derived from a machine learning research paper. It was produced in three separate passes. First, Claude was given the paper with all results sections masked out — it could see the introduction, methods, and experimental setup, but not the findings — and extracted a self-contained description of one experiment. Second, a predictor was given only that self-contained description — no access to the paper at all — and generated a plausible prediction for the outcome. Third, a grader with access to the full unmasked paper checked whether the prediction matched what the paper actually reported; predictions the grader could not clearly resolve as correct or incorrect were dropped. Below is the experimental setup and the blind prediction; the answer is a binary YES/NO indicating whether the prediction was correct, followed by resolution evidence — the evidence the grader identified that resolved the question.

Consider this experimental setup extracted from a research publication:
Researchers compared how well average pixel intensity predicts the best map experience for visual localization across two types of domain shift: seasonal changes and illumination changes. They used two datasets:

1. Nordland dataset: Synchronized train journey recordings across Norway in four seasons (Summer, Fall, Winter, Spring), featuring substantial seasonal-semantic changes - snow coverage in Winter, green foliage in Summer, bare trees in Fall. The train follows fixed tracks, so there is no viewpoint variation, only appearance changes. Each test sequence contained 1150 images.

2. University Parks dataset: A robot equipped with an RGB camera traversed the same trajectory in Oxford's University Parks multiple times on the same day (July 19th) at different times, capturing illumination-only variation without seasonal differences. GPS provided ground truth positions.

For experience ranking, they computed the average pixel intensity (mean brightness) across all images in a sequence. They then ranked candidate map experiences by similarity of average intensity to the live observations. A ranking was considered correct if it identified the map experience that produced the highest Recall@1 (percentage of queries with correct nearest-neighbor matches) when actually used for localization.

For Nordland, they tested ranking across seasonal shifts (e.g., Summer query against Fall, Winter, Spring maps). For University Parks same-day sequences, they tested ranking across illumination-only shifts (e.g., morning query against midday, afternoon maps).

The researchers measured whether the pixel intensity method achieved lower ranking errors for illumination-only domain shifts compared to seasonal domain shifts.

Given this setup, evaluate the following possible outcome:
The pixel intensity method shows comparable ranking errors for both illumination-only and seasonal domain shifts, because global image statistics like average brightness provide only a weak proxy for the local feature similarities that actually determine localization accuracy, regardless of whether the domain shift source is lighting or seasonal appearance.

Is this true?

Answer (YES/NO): NO